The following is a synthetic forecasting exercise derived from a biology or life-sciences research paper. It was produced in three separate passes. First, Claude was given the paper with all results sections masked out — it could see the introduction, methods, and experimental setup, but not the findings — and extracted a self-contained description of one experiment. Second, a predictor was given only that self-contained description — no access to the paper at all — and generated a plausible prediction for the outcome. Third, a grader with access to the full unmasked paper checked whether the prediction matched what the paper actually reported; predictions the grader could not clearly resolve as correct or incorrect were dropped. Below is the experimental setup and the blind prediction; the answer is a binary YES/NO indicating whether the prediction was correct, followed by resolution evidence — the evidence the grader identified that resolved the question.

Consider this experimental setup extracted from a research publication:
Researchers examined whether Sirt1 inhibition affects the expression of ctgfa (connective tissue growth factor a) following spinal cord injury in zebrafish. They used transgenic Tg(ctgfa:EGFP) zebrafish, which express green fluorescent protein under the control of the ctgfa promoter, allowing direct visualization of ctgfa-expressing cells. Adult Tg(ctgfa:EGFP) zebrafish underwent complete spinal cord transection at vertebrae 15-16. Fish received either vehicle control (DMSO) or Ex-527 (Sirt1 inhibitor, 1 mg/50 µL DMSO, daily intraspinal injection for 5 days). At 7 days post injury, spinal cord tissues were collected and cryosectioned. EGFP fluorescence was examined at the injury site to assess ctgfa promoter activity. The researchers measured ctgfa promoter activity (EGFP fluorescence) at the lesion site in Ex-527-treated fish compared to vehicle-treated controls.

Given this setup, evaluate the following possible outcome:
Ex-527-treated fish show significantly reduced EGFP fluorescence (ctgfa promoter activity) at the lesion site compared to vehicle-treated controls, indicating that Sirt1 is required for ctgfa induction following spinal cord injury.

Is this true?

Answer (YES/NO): YES